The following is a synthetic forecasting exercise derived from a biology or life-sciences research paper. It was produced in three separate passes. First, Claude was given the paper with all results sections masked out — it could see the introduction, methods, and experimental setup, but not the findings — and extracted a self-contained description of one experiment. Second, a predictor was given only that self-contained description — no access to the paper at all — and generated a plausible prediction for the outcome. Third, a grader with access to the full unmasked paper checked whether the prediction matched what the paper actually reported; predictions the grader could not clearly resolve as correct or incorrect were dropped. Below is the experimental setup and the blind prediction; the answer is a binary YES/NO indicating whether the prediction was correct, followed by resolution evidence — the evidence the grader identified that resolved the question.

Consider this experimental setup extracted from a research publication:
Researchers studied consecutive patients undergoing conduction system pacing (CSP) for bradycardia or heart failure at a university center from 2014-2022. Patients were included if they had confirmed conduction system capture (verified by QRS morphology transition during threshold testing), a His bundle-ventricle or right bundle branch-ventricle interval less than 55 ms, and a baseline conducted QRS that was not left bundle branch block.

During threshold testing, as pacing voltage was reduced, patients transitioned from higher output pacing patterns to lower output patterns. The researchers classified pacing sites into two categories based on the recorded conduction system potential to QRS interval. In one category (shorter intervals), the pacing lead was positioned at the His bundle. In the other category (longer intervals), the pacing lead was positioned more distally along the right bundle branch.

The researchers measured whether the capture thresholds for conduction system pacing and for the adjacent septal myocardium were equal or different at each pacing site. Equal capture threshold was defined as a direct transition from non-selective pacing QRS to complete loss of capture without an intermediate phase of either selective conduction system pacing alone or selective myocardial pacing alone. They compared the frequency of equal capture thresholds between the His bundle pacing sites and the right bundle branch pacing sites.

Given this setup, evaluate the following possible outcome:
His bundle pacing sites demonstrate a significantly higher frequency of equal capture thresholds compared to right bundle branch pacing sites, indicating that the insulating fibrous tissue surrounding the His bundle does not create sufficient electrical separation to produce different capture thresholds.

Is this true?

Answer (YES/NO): NO